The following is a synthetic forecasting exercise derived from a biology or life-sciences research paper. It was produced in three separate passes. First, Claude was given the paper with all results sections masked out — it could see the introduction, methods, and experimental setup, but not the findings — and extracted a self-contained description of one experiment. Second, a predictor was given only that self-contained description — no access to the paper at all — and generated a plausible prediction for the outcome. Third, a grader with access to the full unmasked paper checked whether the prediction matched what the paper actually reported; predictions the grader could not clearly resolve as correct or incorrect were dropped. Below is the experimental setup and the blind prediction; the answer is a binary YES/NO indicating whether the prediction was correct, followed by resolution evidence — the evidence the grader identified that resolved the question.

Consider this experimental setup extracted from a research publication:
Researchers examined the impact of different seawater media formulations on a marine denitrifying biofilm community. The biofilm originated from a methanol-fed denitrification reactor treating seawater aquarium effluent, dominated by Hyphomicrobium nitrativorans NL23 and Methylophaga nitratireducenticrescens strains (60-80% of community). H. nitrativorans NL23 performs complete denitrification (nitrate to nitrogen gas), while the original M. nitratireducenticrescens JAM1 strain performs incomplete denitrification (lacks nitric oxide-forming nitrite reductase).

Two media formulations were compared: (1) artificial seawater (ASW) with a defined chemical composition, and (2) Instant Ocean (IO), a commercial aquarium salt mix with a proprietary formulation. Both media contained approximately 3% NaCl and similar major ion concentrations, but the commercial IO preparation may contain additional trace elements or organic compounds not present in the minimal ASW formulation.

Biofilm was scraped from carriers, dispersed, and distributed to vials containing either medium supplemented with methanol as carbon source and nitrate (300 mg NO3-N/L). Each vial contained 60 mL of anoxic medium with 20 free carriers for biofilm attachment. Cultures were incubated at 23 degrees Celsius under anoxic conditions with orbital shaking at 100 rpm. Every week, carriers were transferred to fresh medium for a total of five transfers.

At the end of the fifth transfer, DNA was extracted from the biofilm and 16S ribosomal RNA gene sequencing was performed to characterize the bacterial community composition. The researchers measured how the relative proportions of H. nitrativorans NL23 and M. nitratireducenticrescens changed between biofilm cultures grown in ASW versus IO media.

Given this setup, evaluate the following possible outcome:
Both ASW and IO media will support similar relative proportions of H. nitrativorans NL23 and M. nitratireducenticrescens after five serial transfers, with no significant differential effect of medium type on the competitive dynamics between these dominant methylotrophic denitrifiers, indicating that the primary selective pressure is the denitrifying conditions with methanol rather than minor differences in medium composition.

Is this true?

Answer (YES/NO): NO